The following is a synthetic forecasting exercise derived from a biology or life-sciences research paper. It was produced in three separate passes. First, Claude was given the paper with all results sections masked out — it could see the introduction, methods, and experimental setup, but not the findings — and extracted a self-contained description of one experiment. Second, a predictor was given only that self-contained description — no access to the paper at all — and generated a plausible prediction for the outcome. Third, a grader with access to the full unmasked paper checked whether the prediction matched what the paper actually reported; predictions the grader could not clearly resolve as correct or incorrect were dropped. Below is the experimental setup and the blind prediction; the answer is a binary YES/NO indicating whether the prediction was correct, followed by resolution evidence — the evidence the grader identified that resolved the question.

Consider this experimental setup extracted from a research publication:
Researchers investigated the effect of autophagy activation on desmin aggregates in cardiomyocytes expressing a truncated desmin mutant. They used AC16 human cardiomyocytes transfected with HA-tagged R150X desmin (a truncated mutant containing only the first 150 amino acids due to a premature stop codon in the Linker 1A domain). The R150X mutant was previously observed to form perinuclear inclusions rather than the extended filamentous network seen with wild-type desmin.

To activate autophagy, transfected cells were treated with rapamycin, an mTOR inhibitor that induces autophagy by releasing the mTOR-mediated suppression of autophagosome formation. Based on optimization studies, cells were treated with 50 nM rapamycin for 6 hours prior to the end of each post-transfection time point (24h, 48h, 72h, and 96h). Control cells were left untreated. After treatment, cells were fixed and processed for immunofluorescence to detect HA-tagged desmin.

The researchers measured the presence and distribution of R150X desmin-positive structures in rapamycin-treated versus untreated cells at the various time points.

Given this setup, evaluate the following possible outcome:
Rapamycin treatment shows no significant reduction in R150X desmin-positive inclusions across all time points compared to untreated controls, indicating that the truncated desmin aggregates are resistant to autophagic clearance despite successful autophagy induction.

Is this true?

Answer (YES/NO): NO